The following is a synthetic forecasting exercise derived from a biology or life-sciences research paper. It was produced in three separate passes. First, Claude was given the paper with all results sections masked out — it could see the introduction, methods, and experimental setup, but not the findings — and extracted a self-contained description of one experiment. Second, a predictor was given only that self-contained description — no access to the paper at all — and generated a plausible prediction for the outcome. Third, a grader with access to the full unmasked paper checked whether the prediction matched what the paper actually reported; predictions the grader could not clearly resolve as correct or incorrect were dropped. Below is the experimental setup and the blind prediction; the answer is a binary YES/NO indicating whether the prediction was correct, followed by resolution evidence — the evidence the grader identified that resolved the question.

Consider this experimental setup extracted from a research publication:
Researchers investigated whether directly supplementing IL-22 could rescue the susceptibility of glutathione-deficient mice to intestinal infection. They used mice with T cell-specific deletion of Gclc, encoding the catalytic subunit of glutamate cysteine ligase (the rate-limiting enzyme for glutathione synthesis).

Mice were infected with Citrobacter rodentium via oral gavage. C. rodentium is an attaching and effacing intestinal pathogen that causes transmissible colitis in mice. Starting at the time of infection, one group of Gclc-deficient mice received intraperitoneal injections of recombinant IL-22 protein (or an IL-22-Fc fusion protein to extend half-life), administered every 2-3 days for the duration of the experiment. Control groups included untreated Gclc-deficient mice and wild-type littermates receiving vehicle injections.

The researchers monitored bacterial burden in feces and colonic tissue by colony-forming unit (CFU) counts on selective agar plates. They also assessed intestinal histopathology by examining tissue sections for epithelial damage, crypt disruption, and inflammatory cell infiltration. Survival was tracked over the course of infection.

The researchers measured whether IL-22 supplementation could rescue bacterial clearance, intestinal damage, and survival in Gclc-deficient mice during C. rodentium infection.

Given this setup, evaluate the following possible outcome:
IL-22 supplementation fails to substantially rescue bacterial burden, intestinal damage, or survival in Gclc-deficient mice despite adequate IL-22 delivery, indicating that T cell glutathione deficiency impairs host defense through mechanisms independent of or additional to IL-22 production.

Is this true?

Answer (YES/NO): NO